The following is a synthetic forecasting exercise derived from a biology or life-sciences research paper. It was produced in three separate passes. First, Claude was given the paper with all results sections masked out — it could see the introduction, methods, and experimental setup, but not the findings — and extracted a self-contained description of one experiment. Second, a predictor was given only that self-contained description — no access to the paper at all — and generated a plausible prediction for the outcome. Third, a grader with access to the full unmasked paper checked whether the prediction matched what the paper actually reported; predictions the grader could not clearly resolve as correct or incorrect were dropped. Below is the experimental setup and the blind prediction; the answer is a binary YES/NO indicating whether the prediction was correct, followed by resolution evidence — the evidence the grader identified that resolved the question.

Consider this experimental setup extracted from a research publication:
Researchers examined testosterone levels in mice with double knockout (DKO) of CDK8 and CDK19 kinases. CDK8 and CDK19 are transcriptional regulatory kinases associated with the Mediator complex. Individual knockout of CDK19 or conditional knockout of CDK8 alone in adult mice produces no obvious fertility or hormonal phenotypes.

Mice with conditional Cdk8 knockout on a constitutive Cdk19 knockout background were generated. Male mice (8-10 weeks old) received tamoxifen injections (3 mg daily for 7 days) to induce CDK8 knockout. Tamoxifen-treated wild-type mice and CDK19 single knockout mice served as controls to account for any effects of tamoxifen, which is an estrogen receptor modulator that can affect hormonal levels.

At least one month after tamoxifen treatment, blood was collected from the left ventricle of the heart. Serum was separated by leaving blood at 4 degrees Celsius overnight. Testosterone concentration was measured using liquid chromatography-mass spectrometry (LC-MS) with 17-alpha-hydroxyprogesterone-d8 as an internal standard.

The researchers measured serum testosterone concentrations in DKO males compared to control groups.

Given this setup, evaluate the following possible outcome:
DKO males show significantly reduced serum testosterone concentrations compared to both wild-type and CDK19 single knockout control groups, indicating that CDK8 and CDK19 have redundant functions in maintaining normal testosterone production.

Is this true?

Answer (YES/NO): YES